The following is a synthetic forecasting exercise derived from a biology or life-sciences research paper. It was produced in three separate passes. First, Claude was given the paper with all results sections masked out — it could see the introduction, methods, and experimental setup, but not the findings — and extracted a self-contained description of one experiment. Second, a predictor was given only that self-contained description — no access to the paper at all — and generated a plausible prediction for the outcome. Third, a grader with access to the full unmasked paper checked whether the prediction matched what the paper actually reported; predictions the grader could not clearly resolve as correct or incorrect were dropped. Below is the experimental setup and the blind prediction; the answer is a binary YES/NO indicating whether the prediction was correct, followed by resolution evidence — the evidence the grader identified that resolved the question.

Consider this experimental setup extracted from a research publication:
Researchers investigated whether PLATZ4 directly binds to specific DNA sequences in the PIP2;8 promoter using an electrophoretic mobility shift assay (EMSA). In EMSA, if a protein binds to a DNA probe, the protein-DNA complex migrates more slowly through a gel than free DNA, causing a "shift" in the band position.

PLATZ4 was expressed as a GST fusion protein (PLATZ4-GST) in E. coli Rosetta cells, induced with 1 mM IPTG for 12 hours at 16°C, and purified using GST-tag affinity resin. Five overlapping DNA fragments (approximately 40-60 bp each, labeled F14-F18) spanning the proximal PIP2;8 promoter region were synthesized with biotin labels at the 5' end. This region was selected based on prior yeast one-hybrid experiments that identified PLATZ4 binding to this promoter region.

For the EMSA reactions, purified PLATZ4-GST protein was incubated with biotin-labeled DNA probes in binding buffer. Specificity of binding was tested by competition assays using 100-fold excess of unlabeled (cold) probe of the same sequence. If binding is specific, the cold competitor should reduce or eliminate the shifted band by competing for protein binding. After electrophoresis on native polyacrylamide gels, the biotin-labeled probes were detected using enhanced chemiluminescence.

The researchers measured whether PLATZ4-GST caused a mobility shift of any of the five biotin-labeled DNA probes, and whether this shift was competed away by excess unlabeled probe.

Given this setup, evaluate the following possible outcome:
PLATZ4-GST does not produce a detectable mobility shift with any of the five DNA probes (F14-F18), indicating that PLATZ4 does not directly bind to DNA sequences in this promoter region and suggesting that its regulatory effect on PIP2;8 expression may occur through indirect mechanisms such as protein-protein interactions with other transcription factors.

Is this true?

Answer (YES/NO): NO